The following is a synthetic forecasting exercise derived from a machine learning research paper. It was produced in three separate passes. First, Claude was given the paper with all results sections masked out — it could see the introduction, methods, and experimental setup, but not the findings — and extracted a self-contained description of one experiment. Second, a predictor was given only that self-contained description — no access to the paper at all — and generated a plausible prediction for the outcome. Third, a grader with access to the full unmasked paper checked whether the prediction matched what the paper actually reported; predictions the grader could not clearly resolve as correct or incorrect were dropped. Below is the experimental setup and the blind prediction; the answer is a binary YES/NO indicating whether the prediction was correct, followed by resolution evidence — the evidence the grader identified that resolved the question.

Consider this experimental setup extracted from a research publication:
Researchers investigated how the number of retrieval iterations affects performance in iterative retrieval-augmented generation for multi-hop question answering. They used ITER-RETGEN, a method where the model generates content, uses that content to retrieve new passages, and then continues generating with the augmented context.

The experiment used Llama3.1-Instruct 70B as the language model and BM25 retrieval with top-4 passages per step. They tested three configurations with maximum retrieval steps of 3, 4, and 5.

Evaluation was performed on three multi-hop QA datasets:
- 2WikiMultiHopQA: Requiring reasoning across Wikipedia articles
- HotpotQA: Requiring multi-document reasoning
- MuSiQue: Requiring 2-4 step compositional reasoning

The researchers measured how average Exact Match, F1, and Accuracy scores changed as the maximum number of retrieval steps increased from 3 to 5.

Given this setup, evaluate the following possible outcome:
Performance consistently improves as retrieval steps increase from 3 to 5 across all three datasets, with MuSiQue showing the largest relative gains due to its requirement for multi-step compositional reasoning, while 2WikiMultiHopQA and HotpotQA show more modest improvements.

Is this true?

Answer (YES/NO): NO